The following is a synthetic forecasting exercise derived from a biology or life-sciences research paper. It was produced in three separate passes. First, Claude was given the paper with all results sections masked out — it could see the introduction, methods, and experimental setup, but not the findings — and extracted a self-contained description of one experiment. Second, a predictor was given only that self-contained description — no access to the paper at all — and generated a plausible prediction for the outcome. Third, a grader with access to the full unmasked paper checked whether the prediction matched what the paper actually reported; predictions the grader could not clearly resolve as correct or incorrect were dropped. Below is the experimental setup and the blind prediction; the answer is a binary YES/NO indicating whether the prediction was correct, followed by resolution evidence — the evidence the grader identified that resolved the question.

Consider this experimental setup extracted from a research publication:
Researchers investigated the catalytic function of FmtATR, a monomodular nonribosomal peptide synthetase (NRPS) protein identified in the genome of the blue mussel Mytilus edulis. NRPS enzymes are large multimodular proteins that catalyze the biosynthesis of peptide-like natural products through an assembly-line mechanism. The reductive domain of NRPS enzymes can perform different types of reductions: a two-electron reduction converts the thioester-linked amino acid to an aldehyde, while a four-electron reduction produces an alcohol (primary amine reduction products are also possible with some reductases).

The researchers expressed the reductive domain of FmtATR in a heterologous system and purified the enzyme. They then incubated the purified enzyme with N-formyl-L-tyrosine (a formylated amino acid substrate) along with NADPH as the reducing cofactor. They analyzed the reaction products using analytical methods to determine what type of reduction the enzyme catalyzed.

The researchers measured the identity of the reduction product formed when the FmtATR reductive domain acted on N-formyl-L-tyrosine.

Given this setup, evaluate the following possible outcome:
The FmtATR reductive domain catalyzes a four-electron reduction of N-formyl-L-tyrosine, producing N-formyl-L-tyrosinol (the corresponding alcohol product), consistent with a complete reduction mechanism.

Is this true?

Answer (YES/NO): YES